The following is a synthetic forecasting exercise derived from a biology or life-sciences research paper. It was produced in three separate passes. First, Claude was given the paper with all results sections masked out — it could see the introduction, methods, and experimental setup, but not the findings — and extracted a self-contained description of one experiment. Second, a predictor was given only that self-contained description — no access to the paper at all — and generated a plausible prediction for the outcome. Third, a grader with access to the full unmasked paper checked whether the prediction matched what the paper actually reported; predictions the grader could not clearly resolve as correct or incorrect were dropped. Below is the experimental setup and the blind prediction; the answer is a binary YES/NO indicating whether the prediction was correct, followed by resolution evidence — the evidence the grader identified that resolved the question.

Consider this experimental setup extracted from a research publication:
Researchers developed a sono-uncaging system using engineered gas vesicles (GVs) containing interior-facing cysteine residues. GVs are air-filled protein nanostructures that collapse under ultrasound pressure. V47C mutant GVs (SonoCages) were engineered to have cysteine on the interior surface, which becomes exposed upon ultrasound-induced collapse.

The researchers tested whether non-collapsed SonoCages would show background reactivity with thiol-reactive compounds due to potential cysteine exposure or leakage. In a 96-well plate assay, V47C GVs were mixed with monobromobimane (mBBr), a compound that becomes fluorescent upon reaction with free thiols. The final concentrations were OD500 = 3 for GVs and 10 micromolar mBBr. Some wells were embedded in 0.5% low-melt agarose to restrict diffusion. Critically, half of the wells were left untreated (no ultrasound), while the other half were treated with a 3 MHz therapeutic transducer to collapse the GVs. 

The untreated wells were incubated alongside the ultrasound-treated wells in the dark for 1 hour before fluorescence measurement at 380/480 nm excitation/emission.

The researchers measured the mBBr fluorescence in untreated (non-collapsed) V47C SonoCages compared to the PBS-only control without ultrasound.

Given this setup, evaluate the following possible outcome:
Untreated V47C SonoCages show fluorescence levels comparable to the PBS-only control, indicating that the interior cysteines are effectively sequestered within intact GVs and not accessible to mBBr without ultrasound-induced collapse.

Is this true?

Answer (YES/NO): YES